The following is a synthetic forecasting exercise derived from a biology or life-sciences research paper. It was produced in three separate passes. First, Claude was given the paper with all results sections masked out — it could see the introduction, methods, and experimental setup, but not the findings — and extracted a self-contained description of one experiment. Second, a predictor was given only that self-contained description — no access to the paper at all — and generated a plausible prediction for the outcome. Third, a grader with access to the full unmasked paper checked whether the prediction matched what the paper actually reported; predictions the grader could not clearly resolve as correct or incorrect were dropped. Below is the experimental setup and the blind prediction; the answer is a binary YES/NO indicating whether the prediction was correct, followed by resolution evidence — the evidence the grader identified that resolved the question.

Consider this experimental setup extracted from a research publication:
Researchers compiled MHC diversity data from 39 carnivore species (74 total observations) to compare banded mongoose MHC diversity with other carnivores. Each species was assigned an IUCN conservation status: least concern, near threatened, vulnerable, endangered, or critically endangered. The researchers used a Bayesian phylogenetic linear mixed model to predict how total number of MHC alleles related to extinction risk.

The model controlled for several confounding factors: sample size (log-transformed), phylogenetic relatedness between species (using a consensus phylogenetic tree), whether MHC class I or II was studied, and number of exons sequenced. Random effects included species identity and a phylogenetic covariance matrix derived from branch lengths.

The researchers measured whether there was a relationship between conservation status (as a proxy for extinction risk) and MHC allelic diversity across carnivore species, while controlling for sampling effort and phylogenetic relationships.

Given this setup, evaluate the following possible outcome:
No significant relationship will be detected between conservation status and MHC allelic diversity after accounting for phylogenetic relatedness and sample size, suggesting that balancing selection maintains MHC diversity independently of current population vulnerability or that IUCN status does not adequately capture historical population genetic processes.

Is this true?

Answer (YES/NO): NO